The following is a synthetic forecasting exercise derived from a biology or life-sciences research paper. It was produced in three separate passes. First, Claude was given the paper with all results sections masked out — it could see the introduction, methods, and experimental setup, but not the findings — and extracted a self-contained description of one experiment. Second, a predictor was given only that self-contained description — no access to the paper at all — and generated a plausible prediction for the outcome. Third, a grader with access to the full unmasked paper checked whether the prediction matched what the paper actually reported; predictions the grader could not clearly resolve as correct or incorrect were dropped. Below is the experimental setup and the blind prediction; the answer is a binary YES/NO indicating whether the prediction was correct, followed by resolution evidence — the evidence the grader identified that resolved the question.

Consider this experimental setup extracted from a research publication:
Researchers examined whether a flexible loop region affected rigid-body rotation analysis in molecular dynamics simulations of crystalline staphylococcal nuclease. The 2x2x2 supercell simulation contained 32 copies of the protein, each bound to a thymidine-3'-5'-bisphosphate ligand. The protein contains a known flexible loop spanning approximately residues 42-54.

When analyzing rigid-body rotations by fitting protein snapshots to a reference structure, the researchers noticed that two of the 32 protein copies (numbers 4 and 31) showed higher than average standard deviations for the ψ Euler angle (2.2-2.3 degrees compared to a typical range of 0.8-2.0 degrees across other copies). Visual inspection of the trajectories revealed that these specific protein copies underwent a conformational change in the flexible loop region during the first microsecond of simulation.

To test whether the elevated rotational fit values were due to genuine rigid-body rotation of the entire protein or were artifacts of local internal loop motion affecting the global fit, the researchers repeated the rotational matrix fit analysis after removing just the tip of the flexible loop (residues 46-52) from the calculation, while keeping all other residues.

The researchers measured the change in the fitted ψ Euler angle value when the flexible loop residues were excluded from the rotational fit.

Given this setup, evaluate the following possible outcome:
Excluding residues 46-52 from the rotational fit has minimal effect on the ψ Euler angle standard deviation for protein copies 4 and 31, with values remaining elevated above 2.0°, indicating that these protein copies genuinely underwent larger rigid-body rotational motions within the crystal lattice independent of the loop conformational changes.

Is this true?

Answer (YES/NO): NO